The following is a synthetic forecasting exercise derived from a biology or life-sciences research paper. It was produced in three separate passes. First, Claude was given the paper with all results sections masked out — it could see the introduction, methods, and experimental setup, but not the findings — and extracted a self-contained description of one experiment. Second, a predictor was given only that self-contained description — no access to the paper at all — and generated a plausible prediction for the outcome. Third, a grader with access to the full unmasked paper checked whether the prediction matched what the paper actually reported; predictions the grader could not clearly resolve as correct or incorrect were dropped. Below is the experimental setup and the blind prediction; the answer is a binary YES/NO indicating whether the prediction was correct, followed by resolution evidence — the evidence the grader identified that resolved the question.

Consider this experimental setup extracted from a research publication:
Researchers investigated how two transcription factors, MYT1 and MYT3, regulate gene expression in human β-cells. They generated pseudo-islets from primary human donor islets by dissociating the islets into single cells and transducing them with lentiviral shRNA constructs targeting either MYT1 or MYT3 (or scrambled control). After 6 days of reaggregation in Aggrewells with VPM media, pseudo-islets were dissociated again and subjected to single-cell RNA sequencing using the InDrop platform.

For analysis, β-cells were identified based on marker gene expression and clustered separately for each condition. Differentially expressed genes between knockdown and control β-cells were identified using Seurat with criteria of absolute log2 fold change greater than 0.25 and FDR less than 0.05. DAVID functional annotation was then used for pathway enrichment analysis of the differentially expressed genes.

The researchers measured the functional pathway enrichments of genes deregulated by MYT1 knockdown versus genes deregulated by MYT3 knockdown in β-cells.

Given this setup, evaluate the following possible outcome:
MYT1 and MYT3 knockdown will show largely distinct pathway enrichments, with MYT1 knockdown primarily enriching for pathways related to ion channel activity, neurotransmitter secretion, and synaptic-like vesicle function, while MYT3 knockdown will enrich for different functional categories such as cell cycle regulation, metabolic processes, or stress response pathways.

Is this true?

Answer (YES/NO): NO